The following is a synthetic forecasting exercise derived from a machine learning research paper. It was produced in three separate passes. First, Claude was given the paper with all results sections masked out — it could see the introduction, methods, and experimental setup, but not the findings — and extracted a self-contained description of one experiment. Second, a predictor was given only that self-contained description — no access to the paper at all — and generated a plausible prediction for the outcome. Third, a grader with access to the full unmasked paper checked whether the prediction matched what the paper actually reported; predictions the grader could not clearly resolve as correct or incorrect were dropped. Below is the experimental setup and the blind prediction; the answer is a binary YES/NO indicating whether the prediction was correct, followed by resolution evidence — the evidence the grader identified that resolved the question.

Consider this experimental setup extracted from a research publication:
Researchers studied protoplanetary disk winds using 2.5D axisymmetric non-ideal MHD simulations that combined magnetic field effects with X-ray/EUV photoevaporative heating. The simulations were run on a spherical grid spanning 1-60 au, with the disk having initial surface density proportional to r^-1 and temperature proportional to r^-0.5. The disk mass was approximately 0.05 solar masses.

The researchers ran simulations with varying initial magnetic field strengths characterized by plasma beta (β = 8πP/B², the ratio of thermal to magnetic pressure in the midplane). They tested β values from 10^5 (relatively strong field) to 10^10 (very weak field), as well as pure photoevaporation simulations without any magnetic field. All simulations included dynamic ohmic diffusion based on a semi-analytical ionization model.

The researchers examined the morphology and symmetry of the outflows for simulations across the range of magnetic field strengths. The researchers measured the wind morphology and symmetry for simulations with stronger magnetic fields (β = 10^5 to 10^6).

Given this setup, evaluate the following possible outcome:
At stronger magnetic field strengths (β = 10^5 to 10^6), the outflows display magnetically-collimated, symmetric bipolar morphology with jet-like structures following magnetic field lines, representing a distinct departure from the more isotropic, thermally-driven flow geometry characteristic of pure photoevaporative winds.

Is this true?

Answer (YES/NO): NO